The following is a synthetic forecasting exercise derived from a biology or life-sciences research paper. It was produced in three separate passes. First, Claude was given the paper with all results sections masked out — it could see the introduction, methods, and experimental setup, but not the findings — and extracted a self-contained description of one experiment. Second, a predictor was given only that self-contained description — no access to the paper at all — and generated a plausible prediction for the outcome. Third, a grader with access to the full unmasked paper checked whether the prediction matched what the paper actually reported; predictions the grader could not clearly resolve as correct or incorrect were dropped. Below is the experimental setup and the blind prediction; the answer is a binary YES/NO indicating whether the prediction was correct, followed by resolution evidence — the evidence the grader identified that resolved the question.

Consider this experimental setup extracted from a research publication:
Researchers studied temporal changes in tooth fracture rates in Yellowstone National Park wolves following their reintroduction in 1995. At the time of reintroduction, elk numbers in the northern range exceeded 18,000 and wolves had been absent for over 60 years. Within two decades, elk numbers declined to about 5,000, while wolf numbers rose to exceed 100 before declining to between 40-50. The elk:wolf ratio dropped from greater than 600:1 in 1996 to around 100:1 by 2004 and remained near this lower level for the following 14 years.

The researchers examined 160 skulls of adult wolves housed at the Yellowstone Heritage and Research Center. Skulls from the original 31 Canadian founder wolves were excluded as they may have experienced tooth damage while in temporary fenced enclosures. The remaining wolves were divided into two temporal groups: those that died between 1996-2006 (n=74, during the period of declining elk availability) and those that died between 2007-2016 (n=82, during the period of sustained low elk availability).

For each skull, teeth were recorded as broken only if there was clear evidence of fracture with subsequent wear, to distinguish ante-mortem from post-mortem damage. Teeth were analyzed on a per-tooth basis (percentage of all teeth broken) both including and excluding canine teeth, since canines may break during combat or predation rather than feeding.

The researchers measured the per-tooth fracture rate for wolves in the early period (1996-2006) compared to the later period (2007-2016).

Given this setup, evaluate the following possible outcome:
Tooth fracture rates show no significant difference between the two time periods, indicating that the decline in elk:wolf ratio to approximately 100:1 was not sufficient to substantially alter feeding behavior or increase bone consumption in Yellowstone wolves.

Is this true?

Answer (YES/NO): NO